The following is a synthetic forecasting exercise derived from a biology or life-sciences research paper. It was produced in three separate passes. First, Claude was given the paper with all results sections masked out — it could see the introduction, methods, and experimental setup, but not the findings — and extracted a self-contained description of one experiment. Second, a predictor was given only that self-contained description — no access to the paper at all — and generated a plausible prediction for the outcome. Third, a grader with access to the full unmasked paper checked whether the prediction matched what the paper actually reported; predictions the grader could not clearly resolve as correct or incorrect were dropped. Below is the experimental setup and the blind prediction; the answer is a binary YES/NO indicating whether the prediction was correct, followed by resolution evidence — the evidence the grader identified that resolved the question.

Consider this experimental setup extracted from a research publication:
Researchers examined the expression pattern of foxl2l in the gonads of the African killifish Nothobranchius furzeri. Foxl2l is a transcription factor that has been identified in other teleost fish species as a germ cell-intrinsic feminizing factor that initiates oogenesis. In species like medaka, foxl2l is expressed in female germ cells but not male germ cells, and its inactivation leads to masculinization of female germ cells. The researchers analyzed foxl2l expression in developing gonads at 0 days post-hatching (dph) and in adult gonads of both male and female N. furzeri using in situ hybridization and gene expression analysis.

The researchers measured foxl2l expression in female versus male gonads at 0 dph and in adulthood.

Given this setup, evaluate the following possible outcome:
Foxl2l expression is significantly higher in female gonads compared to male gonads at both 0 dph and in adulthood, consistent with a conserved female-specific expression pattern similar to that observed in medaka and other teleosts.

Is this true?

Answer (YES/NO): NO